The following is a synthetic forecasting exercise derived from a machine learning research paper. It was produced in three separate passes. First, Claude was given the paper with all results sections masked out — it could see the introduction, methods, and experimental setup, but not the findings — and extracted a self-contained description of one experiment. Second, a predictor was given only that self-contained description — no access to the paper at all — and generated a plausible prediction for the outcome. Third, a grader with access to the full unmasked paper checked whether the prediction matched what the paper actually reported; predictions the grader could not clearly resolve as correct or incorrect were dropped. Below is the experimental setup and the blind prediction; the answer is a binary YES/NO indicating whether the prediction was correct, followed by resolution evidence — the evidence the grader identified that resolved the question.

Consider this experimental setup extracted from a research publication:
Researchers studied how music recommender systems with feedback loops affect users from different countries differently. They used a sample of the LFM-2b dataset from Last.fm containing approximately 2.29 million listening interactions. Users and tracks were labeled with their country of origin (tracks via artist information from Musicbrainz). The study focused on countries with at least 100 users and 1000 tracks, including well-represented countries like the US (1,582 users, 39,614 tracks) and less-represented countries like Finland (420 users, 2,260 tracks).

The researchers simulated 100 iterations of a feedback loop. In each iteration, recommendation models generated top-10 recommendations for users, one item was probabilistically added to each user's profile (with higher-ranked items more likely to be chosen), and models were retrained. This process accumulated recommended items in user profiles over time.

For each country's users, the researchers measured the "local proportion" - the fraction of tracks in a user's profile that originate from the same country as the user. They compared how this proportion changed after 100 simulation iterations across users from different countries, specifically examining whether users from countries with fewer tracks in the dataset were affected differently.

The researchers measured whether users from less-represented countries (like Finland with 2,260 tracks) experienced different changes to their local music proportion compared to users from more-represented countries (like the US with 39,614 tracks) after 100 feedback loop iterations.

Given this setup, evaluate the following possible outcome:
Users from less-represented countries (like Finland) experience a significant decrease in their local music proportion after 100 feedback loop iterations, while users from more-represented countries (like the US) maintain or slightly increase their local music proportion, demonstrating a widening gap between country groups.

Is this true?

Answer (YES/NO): NO